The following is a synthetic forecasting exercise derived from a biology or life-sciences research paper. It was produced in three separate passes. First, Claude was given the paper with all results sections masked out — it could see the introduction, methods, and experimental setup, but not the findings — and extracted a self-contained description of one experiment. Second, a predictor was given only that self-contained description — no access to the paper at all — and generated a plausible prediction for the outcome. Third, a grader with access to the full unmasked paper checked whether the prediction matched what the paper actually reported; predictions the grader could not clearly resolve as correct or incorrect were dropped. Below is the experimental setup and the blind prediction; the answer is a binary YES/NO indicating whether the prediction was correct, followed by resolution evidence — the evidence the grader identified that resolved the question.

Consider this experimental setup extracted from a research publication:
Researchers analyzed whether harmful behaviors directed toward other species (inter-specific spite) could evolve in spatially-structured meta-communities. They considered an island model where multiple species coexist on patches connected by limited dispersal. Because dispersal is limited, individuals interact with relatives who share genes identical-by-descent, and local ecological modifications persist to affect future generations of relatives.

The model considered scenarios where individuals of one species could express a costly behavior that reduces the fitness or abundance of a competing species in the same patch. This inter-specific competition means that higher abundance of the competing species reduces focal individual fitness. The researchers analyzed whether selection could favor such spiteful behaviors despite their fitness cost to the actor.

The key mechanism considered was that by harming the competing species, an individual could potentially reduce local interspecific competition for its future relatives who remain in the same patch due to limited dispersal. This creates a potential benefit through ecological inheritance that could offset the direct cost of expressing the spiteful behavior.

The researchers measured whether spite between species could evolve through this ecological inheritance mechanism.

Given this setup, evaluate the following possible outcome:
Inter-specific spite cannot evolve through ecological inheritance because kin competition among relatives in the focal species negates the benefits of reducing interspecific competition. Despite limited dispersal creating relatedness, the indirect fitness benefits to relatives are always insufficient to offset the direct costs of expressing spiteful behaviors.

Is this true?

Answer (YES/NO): NO